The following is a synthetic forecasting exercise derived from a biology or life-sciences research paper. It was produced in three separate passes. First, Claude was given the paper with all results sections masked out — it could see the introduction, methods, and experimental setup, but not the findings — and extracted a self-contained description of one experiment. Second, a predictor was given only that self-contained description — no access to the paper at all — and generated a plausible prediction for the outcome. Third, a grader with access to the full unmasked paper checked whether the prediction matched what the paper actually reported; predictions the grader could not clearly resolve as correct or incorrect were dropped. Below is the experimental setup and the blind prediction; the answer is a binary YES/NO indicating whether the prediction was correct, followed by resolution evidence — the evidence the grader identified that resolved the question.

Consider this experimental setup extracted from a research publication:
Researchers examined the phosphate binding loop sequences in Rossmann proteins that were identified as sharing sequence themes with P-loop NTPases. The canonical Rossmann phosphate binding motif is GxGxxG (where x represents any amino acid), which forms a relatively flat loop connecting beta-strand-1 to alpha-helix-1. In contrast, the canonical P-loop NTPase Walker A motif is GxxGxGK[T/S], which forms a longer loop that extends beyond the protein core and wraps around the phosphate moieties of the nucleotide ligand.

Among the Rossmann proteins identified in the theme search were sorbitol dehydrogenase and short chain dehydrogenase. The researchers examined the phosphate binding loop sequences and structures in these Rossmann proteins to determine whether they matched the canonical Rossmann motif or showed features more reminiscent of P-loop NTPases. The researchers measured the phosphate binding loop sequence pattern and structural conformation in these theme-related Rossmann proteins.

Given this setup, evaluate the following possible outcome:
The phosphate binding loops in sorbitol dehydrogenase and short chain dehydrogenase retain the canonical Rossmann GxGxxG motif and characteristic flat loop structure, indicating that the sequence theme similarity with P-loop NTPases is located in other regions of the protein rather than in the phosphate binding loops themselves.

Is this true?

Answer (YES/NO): NO